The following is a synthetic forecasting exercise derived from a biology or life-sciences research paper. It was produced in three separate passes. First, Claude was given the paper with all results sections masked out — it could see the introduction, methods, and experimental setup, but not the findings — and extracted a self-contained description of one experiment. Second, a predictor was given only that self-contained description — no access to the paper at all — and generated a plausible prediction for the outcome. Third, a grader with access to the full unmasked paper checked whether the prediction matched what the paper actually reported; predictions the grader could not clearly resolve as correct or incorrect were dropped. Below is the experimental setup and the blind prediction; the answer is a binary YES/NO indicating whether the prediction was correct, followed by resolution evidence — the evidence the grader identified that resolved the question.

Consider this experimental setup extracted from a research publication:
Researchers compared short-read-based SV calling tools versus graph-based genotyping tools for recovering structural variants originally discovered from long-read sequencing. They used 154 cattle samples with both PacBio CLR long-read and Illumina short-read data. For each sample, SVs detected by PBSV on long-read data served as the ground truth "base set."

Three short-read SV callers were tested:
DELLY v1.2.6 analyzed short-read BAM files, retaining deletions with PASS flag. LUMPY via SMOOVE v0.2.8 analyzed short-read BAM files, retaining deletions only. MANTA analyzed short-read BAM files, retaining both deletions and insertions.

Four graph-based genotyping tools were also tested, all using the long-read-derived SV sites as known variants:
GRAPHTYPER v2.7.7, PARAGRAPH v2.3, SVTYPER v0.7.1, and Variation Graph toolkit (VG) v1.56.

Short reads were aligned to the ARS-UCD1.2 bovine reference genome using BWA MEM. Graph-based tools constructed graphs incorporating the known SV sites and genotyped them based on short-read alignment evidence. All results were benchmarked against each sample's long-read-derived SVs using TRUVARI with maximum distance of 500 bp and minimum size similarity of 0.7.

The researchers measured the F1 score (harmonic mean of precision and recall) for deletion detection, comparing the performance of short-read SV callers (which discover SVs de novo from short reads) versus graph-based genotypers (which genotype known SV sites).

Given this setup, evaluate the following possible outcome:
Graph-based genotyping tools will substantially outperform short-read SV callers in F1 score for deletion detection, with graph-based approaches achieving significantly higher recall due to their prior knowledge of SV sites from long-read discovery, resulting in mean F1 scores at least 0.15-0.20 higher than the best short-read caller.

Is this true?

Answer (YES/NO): YES